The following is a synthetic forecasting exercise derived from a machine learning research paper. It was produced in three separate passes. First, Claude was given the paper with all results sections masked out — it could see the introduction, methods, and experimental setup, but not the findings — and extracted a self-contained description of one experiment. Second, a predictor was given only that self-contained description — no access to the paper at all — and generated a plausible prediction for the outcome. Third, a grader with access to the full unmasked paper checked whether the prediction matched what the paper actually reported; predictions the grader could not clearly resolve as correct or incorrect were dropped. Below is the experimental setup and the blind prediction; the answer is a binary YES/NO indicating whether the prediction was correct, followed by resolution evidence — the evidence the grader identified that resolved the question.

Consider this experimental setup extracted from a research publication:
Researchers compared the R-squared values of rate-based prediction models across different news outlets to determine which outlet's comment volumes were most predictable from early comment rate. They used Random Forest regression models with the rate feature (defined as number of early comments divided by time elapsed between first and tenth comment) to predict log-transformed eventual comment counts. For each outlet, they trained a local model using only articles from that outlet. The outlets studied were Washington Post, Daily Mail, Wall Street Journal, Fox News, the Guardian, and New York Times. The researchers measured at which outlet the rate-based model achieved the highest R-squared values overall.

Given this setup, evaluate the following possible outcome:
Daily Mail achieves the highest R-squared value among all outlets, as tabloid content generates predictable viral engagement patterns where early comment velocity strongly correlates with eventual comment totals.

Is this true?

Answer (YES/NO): NO